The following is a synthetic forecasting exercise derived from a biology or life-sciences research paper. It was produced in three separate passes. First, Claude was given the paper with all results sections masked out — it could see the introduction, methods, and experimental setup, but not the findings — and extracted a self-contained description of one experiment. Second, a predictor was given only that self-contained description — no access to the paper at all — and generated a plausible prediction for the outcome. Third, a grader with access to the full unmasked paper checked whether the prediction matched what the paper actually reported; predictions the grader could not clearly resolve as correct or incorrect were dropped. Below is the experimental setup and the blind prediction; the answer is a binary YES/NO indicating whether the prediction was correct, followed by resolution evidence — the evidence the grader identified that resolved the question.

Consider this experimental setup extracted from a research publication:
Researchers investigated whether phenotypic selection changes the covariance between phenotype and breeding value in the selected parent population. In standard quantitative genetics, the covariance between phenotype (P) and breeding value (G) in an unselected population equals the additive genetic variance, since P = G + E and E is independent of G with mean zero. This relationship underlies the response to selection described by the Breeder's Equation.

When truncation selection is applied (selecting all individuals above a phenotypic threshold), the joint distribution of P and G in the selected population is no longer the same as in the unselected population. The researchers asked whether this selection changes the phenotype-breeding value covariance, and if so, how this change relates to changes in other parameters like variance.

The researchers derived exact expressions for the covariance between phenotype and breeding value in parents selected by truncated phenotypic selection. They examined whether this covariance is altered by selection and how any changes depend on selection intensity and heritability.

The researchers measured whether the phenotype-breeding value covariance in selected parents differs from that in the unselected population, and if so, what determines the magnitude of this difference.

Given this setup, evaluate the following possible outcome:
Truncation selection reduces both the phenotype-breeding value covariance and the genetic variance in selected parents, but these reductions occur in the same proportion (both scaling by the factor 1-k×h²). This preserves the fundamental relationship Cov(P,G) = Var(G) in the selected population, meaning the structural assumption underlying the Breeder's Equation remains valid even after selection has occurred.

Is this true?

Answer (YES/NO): NO